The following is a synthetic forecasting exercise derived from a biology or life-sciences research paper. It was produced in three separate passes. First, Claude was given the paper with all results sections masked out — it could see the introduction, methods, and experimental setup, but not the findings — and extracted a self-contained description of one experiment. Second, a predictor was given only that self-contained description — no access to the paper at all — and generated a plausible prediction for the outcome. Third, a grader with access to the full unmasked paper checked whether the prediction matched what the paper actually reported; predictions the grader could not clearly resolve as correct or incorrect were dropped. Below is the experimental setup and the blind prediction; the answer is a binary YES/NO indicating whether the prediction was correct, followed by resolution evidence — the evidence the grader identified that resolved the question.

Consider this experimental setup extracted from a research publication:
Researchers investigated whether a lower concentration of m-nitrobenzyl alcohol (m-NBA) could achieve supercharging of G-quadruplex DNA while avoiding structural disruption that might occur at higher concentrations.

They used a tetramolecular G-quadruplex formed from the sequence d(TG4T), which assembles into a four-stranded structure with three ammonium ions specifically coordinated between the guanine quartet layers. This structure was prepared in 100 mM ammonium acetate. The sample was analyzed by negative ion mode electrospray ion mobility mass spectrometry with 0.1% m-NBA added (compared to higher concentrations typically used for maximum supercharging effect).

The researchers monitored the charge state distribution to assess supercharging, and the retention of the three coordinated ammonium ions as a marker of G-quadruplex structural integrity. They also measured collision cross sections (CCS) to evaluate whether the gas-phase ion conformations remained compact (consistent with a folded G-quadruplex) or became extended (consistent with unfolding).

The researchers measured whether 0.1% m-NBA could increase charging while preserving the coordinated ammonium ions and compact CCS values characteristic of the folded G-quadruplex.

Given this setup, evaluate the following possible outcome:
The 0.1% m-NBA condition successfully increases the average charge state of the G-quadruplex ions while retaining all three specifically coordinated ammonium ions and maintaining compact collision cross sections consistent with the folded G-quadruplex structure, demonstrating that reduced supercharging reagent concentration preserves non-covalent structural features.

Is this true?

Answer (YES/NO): YES